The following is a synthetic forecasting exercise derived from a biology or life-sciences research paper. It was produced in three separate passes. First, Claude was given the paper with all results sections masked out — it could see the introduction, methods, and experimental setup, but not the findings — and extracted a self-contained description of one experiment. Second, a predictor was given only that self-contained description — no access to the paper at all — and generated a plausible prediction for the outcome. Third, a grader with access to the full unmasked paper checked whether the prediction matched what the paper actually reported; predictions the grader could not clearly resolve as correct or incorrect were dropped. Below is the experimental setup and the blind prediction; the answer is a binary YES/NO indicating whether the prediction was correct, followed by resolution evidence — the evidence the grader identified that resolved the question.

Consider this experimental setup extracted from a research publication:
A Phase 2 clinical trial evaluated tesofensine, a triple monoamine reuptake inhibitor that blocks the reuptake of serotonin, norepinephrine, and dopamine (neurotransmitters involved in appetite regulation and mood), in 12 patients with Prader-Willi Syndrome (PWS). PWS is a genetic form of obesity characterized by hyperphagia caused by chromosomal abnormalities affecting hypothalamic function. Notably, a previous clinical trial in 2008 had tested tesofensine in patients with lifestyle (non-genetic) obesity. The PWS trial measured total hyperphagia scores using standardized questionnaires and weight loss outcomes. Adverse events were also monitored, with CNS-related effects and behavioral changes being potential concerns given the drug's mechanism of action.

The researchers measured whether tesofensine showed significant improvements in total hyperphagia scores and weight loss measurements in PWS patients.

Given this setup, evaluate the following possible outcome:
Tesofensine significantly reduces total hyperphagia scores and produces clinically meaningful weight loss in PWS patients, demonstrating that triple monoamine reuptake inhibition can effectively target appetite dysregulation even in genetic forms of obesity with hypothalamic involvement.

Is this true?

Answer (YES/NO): YES